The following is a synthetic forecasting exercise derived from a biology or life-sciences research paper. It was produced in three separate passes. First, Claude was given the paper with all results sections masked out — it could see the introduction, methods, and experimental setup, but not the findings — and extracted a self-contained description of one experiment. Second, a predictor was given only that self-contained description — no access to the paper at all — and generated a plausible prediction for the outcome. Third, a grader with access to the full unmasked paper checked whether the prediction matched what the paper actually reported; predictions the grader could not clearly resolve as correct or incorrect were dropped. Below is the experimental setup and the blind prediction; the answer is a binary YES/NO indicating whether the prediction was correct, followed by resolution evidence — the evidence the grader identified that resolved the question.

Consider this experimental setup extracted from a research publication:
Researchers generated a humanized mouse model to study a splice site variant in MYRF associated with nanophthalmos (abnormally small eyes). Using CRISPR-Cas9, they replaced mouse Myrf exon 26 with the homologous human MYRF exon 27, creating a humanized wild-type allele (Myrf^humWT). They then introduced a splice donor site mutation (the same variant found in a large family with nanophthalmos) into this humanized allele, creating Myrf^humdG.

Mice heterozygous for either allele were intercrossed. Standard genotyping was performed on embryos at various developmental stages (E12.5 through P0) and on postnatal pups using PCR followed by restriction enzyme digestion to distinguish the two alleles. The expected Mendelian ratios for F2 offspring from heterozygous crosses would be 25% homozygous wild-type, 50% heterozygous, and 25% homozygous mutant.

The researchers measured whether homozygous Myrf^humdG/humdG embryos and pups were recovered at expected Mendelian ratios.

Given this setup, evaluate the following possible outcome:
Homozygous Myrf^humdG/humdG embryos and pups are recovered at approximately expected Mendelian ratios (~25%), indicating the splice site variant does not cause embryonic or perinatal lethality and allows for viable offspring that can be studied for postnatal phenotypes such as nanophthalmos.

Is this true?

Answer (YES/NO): NO